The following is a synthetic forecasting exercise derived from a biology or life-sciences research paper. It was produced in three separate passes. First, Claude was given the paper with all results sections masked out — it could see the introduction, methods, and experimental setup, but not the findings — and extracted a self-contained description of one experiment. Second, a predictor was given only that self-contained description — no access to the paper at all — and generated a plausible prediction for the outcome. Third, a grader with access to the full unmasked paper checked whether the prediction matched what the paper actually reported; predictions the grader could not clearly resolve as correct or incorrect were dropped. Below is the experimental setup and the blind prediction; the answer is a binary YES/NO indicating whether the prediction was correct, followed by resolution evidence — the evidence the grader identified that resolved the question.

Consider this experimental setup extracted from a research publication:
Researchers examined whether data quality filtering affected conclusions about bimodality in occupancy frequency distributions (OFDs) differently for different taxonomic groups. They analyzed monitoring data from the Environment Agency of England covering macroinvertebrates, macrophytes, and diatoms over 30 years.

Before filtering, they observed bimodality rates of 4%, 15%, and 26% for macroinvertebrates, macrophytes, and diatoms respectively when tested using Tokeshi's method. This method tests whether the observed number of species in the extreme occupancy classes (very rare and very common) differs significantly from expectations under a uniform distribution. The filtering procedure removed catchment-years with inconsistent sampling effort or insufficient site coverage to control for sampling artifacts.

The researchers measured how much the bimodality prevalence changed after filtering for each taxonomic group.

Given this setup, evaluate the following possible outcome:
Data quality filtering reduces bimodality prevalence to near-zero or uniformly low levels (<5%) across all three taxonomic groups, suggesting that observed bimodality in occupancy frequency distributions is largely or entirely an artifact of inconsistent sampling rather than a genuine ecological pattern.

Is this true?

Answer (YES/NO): NO